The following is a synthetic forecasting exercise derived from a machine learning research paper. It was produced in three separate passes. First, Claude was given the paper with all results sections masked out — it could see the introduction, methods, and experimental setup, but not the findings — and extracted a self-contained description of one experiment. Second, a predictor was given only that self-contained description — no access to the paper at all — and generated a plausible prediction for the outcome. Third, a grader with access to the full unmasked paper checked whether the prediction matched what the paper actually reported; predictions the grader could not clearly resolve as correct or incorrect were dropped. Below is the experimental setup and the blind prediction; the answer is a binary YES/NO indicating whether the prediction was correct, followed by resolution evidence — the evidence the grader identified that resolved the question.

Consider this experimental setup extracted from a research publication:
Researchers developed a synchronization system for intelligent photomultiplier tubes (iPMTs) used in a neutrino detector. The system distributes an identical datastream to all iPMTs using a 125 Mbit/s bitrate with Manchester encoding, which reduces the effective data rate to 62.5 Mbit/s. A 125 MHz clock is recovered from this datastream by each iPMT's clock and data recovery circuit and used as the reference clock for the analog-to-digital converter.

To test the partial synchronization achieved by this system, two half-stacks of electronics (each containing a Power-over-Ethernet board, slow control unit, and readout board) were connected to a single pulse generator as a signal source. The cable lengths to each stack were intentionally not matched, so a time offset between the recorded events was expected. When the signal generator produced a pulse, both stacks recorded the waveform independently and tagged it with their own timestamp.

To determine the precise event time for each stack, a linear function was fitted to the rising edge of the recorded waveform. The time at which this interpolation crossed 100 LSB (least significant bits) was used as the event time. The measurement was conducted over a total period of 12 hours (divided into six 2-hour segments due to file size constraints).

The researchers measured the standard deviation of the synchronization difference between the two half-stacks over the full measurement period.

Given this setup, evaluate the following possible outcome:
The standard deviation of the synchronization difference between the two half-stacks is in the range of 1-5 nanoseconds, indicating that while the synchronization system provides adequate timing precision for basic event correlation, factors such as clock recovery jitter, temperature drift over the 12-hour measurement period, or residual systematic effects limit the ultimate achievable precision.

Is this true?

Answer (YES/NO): NO